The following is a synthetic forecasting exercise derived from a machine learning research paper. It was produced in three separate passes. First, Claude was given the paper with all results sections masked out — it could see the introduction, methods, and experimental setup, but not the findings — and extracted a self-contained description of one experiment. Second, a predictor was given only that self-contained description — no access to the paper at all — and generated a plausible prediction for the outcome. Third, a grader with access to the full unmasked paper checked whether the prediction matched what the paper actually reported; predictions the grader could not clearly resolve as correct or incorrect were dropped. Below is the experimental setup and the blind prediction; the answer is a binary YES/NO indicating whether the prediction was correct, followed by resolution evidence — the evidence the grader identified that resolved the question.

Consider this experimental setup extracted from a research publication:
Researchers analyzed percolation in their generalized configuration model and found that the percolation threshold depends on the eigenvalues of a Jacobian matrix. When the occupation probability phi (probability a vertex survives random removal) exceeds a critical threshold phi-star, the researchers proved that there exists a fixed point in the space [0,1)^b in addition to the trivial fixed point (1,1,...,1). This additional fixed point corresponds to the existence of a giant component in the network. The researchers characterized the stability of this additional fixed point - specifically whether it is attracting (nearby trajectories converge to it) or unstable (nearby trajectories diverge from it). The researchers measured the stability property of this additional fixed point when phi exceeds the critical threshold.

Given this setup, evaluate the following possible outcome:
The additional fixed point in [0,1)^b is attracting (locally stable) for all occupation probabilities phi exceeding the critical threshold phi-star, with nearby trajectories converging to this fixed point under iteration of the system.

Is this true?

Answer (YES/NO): YES